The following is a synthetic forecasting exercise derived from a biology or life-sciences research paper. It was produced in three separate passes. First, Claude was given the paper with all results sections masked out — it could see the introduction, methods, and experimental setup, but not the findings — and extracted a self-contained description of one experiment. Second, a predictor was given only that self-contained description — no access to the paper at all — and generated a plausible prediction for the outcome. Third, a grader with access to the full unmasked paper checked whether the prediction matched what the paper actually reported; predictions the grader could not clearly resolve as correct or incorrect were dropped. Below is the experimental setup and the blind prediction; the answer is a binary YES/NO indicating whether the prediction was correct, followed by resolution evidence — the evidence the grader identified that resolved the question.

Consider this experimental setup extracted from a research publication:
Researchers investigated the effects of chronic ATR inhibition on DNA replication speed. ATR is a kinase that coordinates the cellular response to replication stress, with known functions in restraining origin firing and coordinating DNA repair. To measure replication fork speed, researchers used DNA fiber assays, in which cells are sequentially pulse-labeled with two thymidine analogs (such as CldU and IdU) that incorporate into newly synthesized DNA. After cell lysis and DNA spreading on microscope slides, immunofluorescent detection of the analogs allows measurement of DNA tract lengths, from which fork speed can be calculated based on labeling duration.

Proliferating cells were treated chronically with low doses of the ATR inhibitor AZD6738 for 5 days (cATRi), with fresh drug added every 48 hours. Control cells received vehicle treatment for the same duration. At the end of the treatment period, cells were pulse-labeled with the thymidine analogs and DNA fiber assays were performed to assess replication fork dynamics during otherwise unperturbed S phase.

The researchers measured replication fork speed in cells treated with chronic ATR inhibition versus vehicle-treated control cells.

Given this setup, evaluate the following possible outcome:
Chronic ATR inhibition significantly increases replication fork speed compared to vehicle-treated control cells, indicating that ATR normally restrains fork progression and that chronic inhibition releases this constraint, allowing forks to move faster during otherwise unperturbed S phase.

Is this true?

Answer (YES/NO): NO